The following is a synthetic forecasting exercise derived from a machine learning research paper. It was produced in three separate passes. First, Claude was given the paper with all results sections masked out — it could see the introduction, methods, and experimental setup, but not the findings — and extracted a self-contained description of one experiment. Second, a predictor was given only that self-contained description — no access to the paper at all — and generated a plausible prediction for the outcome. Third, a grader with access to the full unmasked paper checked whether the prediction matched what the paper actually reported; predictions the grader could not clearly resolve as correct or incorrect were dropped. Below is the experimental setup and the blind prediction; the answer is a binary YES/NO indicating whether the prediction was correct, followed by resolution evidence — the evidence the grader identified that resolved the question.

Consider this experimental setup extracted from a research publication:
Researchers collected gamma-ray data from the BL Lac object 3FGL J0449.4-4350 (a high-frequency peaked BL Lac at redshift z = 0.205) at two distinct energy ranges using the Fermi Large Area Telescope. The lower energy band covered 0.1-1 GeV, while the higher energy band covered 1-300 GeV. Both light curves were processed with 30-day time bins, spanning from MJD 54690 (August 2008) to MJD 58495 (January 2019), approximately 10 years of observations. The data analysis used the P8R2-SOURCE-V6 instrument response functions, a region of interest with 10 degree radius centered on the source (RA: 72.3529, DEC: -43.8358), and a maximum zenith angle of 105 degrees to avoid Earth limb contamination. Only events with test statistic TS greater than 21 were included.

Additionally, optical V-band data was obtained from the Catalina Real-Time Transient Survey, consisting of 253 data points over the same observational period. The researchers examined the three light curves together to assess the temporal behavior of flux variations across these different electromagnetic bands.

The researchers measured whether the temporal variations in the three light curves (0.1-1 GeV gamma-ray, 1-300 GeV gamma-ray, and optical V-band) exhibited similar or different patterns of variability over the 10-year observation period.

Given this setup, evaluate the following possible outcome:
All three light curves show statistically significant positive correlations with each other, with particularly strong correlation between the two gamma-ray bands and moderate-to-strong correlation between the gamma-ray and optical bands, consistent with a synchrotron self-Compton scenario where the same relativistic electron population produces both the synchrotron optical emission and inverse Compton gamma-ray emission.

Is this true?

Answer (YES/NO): YES